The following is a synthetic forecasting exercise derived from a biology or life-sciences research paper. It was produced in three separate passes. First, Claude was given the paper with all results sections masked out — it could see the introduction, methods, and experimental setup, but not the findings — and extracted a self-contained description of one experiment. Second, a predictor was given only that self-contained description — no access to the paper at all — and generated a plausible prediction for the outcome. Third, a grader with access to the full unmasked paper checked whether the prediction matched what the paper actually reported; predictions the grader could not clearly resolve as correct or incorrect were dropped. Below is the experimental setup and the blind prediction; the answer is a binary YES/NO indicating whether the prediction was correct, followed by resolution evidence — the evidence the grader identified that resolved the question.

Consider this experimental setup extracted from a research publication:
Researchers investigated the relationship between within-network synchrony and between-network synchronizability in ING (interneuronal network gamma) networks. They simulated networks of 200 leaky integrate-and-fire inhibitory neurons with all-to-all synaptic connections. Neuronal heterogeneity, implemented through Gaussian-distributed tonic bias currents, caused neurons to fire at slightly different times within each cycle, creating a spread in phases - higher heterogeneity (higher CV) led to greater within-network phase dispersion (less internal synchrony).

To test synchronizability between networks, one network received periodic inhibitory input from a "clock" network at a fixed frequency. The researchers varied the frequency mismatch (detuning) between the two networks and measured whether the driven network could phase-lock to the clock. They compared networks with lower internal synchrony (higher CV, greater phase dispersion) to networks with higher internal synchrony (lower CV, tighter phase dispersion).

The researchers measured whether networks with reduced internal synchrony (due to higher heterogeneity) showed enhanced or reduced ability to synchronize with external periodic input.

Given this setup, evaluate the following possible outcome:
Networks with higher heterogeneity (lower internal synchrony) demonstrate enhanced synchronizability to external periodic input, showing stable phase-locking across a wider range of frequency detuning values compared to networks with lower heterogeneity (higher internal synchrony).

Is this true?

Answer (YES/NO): YES